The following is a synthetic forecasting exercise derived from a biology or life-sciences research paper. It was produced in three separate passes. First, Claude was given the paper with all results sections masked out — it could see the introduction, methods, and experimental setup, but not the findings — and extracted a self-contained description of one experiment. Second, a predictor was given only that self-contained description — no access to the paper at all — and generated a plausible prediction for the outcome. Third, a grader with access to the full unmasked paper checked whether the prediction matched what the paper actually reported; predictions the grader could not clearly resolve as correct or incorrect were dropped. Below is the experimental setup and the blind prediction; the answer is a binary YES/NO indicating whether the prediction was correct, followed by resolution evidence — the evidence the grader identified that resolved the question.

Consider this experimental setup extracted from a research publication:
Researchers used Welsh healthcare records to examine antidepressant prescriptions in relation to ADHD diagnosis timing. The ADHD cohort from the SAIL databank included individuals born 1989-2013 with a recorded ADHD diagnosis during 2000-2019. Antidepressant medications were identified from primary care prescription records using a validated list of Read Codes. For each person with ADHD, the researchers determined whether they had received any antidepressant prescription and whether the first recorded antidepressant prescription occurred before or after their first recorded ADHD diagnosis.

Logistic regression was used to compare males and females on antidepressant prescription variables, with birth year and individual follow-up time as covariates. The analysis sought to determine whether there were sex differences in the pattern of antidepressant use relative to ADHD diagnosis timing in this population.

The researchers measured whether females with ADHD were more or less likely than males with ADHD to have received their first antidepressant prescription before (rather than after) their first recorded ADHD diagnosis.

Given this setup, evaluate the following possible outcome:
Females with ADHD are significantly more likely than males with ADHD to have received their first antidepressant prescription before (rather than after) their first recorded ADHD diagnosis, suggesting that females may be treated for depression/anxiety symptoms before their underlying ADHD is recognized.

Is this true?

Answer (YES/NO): YES